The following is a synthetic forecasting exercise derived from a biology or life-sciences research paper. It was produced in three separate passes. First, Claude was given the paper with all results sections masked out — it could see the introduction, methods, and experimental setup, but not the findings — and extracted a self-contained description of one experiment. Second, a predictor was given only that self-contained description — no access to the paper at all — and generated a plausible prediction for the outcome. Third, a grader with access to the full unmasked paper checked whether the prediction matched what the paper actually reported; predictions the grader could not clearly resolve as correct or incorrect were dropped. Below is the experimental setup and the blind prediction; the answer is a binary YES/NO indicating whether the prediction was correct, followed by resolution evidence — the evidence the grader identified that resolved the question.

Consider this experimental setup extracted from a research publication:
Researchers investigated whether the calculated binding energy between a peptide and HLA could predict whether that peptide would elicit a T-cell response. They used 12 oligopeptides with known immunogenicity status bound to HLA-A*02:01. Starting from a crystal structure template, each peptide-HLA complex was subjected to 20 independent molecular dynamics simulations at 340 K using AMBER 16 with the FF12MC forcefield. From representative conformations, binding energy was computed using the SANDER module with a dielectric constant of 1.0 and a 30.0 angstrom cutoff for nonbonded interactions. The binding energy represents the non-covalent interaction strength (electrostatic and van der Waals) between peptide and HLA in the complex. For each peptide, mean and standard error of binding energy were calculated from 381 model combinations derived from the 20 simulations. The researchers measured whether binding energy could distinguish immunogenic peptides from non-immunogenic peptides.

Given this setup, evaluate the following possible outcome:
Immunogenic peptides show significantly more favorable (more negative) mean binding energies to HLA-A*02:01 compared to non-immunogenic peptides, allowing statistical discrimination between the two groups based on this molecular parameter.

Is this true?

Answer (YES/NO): NO